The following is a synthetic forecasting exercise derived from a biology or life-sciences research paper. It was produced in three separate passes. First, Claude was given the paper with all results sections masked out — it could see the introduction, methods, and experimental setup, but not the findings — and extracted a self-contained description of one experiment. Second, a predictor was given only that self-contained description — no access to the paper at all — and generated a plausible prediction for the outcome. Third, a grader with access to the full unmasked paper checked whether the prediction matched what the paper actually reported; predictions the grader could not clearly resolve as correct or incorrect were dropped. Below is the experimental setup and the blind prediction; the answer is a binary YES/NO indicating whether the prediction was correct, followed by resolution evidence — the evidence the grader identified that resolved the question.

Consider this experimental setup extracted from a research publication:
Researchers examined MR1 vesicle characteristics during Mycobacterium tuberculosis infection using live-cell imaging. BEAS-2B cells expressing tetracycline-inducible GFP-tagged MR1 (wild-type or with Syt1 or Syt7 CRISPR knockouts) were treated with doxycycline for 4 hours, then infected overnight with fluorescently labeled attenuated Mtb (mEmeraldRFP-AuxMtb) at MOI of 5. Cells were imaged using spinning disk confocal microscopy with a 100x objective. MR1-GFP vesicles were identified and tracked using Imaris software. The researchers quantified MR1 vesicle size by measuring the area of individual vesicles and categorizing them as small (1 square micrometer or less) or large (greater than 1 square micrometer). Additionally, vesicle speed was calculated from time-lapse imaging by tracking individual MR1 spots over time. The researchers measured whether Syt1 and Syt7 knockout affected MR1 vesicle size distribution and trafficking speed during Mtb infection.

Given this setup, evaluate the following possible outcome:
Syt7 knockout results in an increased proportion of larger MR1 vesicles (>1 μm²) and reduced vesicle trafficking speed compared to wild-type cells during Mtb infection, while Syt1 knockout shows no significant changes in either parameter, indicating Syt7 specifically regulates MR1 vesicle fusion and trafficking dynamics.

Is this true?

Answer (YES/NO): NO